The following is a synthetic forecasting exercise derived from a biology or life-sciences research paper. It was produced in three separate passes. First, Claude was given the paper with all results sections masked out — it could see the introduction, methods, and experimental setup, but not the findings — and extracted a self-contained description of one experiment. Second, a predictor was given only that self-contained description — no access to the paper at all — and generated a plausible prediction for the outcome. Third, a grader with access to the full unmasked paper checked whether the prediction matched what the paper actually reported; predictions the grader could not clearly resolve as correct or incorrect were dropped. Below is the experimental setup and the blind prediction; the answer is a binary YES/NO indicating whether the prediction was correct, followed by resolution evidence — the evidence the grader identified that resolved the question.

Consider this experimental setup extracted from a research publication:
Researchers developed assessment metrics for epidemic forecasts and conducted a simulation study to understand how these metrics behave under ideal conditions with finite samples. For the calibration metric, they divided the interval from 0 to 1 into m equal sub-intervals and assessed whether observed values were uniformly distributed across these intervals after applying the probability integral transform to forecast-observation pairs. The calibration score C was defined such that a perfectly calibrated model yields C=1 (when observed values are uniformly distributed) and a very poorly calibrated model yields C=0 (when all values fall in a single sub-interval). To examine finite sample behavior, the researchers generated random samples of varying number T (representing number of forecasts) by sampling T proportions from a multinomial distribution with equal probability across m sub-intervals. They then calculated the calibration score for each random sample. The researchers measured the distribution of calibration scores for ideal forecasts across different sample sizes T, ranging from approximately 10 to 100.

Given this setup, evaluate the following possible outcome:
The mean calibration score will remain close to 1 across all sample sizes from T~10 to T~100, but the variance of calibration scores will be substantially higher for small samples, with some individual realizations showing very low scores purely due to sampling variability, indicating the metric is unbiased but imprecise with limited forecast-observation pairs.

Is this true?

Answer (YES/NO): NO